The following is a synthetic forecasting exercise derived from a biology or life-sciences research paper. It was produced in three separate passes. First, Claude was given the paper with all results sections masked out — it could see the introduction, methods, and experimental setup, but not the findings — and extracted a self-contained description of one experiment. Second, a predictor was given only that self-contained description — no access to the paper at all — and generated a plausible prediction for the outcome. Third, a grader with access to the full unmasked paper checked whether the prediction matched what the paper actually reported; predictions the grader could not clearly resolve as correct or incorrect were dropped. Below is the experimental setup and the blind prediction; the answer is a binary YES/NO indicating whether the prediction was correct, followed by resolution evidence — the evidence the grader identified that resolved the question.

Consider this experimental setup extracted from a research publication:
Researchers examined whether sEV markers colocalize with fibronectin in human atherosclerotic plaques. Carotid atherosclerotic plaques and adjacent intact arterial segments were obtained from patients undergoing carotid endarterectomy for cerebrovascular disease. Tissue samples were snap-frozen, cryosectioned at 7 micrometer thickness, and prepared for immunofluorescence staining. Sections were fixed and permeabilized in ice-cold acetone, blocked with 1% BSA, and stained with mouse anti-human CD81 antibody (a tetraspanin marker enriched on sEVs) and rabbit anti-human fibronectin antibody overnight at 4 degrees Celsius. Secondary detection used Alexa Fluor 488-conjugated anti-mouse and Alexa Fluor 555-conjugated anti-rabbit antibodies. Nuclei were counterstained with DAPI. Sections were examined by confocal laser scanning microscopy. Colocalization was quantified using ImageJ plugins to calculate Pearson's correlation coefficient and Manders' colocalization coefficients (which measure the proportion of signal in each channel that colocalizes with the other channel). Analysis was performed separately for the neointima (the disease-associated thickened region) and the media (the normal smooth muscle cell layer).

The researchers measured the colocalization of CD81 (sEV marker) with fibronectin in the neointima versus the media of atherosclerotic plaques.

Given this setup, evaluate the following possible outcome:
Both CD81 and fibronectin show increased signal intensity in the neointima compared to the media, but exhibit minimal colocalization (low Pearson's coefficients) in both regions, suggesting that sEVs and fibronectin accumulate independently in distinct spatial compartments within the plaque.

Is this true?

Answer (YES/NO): NO